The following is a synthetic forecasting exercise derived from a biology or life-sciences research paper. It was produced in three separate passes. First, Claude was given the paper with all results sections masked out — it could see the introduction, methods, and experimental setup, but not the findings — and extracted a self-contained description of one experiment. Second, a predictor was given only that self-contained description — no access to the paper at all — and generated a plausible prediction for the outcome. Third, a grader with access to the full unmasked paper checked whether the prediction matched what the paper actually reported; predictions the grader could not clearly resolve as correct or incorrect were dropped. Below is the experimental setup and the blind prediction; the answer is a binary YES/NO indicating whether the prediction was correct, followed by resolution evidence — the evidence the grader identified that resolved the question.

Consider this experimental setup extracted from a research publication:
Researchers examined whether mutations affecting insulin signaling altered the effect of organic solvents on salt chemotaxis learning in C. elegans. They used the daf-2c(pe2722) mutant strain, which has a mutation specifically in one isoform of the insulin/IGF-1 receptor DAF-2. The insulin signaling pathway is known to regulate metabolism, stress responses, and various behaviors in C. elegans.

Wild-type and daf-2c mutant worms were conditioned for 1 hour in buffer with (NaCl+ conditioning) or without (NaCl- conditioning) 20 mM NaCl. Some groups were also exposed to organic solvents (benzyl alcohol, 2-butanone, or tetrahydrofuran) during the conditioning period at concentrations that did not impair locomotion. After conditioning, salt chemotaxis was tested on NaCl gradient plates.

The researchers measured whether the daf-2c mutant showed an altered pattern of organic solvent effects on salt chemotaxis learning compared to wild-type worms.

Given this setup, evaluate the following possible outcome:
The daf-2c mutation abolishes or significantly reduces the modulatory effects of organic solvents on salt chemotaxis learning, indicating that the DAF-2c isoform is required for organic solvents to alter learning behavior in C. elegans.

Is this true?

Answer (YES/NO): NO